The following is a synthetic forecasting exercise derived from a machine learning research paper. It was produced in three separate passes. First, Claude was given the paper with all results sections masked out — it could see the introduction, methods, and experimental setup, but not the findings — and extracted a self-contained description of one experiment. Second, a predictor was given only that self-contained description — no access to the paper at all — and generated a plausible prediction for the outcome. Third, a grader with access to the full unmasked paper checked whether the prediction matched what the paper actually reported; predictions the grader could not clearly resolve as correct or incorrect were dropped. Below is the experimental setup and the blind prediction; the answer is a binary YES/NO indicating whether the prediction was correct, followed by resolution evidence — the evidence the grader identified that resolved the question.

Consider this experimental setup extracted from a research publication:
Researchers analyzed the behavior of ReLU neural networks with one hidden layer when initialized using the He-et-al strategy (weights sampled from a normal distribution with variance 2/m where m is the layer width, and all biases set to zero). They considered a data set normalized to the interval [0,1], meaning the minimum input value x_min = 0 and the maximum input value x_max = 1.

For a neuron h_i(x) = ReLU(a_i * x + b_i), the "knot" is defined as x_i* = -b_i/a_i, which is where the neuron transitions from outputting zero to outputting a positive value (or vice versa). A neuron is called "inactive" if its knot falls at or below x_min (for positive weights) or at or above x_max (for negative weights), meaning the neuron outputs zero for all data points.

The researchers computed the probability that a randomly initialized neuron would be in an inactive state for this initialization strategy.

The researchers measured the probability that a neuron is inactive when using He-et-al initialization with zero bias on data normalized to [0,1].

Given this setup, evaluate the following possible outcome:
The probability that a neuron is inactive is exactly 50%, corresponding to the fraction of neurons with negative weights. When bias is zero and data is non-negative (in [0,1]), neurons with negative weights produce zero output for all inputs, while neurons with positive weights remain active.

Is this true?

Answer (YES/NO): YES